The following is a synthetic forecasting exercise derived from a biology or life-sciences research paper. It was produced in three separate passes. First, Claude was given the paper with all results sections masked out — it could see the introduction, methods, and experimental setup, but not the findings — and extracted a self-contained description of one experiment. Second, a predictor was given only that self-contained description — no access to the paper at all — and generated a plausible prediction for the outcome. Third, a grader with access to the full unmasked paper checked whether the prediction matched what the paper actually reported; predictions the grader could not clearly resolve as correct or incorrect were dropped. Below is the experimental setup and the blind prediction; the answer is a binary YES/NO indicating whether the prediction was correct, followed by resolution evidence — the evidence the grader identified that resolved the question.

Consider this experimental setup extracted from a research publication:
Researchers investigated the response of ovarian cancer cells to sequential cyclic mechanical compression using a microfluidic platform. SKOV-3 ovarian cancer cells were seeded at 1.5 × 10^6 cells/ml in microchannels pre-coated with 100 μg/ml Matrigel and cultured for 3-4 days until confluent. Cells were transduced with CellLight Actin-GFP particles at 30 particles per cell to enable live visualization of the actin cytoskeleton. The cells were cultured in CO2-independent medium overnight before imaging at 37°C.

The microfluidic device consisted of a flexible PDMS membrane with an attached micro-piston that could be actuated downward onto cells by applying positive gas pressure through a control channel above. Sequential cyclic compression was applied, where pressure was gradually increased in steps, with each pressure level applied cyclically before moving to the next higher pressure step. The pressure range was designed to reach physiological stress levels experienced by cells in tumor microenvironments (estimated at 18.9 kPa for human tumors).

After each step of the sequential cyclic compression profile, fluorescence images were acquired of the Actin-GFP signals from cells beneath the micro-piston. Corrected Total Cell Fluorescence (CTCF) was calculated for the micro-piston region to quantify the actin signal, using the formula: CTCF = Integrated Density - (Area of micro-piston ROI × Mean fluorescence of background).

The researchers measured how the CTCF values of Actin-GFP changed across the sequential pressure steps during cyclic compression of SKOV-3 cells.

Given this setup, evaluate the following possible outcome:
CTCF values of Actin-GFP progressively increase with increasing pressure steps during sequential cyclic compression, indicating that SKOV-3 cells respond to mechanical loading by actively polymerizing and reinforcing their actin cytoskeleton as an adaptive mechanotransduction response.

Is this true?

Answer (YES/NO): NO